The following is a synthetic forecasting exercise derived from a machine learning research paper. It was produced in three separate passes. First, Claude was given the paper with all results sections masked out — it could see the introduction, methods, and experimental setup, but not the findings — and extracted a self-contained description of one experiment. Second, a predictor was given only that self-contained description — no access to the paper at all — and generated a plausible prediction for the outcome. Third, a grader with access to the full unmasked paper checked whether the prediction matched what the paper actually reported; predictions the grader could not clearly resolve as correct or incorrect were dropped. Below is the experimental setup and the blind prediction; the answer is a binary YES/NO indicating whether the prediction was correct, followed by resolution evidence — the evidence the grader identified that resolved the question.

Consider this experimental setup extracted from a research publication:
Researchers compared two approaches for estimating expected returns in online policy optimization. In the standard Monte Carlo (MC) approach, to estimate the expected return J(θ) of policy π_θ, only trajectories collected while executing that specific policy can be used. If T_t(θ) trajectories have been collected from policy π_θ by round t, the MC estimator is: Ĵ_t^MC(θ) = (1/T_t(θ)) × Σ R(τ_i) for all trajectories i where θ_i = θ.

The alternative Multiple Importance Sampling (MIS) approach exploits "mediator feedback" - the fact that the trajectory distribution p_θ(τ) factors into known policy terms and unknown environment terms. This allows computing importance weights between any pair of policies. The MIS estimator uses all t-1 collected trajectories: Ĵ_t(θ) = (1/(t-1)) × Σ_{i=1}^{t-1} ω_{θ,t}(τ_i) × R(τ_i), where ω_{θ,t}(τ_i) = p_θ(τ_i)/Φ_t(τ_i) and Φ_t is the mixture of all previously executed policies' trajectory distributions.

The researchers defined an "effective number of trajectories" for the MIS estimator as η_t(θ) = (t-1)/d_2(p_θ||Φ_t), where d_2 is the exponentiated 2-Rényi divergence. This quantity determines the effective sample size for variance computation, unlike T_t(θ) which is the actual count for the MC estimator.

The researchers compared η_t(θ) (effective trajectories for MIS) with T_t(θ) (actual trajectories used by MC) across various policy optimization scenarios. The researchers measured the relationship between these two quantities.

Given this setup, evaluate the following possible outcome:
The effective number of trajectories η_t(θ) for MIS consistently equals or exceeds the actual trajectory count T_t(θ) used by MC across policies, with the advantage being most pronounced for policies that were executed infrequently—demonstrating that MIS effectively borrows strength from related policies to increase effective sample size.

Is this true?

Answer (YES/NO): YES